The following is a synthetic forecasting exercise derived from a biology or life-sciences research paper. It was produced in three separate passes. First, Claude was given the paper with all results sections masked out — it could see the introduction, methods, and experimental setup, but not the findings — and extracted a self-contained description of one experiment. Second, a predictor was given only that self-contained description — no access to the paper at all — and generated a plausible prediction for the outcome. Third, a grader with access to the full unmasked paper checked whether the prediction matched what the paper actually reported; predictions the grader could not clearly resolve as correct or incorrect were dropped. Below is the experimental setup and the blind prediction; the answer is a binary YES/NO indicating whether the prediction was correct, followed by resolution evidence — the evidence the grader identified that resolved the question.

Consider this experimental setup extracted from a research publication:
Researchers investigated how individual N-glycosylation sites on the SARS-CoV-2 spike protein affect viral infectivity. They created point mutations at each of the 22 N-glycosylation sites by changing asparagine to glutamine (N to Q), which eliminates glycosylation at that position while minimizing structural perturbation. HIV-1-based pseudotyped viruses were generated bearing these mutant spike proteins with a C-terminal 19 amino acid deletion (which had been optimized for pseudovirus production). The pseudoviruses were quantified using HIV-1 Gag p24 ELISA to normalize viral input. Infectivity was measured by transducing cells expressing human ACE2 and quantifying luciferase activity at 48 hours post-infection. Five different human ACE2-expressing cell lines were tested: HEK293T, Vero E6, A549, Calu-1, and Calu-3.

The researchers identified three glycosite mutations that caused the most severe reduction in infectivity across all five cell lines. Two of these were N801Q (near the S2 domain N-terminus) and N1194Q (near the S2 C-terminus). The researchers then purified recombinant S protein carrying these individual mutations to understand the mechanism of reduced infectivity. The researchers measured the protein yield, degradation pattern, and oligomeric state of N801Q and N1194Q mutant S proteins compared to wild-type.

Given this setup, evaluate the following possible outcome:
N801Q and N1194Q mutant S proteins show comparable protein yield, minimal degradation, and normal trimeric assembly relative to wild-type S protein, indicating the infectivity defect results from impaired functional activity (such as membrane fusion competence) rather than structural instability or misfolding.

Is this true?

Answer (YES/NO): NO